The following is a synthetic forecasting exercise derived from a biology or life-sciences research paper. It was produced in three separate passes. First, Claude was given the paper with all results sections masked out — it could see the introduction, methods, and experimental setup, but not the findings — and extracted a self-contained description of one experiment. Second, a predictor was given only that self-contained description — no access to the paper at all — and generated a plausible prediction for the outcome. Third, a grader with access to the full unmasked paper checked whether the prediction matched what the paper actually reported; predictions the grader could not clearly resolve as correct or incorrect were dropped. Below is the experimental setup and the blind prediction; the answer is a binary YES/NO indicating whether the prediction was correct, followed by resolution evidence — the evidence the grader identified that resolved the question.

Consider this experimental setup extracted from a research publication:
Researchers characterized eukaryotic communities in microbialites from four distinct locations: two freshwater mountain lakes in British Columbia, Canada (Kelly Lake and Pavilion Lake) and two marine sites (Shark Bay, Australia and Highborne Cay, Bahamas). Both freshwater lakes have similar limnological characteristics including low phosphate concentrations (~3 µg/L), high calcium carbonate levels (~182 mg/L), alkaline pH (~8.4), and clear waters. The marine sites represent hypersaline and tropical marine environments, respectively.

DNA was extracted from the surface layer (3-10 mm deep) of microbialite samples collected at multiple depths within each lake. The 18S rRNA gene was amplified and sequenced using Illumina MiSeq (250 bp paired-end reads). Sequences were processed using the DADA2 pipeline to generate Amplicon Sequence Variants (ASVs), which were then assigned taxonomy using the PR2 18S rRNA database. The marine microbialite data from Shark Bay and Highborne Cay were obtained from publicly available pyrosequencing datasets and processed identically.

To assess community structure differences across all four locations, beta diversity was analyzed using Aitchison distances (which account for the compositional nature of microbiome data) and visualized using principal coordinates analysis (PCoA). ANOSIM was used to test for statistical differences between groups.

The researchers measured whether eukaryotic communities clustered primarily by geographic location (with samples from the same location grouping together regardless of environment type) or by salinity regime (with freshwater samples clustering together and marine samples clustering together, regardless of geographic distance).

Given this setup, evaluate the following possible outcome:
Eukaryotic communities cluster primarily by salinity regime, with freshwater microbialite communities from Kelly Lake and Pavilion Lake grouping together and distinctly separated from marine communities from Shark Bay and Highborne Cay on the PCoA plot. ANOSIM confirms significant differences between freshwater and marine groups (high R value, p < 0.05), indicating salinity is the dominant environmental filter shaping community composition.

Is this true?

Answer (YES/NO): YES